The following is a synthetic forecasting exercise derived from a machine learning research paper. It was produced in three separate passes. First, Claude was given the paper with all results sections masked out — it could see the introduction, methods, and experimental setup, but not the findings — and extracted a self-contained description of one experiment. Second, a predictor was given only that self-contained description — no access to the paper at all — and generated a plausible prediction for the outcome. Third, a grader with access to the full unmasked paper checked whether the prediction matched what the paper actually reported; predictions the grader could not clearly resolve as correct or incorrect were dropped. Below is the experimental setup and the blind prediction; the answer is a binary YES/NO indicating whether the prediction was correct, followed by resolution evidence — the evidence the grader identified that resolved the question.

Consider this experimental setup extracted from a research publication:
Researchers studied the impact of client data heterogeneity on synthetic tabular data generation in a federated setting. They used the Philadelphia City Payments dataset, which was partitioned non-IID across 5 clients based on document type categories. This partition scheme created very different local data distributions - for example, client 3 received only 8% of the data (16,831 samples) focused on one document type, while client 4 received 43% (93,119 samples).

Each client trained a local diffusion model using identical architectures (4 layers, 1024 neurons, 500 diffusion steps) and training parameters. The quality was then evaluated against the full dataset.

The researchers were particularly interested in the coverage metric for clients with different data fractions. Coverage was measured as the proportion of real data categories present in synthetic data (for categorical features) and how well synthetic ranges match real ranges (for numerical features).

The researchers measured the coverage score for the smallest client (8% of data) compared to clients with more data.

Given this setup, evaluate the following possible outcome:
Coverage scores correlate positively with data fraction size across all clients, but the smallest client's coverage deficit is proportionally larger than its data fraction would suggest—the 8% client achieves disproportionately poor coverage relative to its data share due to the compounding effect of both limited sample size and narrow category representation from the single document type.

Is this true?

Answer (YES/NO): NO